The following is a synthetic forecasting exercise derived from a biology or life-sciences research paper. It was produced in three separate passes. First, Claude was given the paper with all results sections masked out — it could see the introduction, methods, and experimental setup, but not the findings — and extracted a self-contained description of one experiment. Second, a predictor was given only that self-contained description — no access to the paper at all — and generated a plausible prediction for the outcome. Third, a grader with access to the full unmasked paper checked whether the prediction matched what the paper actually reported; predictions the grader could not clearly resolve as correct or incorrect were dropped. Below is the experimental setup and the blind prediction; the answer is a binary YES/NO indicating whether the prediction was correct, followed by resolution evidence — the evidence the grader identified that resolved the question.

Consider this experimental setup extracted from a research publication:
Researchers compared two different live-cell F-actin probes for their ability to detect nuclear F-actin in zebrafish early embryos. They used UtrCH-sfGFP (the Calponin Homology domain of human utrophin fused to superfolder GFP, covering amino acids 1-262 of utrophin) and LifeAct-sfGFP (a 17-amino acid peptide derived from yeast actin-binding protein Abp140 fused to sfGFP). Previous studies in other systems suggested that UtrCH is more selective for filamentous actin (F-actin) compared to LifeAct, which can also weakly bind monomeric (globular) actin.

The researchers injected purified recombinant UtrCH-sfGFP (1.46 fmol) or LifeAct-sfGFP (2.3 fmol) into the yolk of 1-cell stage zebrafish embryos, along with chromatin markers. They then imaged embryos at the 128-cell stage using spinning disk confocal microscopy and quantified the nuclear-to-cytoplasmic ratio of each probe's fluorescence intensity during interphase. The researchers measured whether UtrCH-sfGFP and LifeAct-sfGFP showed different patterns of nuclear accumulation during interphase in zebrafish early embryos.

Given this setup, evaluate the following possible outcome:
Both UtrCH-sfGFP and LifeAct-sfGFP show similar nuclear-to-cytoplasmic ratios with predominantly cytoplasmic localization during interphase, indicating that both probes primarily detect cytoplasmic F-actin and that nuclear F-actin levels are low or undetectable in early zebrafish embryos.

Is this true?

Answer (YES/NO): NO